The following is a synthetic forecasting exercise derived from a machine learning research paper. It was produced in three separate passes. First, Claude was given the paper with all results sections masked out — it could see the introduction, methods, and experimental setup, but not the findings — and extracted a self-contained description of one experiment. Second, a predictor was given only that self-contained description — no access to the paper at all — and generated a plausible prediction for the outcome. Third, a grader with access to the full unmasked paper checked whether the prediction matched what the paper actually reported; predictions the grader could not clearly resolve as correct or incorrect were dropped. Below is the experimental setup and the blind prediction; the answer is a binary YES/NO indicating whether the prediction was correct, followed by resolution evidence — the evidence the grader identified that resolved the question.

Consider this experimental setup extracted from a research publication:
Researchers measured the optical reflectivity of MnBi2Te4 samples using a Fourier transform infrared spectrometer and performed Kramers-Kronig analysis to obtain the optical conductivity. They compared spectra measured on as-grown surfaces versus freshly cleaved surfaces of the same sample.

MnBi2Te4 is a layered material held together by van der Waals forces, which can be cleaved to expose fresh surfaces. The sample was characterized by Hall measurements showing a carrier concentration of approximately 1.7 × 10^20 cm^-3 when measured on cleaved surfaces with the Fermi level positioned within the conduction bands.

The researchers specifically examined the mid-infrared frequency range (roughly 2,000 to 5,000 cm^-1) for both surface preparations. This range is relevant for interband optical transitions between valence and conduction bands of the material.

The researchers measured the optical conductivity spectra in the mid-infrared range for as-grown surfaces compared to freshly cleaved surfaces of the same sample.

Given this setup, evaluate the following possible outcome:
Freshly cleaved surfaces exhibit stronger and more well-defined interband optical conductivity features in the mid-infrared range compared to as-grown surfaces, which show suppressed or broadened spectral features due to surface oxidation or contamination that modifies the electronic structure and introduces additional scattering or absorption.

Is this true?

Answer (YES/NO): NO